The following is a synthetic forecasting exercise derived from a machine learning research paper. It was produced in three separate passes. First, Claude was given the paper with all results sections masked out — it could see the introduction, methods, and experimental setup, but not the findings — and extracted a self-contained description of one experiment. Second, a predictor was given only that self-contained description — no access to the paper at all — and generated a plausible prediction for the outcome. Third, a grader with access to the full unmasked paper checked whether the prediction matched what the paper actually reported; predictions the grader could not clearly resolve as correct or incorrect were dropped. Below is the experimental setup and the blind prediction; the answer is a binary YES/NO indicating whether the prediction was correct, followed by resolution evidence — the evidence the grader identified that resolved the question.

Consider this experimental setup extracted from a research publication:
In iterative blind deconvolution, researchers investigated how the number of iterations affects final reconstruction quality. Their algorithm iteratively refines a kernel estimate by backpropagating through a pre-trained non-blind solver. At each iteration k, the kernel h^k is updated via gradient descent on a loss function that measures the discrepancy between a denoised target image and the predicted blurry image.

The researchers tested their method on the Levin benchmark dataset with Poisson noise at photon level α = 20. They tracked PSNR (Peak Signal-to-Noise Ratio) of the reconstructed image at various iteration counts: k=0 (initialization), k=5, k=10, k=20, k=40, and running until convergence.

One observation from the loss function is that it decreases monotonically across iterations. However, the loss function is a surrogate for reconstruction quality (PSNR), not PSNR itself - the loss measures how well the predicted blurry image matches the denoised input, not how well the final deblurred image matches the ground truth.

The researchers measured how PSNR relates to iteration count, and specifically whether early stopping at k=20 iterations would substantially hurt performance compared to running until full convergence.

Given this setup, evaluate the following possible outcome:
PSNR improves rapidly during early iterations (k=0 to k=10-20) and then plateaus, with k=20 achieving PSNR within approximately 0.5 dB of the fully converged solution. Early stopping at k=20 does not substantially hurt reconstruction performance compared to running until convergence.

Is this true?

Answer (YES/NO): YES